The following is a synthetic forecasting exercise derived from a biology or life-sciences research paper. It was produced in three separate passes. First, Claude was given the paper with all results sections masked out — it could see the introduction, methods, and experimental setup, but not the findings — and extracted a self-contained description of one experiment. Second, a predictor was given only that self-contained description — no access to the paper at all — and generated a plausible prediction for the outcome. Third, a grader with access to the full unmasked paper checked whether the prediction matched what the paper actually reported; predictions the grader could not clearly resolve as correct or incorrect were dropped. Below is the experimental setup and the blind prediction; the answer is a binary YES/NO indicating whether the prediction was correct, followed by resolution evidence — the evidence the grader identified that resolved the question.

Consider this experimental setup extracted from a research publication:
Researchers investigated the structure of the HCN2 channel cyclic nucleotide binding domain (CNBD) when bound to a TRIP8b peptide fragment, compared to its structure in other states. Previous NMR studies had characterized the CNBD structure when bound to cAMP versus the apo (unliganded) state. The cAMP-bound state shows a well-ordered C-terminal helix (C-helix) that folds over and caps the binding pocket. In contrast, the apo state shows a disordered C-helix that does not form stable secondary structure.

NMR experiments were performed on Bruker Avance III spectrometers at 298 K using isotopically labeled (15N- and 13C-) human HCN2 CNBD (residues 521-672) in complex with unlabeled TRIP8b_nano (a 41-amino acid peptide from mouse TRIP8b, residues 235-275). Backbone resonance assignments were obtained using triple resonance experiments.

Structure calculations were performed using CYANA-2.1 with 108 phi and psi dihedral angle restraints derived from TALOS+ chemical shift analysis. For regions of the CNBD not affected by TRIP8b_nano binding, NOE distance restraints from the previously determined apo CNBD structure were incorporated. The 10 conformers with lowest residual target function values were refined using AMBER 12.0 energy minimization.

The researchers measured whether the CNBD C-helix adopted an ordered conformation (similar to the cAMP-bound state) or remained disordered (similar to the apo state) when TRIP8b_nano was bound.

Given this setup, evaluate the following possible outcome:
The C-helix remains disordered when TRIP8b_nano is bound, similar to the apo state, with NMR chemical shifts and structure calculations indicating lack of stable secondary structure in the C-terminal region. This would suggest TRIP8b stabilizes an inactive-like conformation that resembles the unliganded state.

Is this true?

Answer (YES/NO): NO